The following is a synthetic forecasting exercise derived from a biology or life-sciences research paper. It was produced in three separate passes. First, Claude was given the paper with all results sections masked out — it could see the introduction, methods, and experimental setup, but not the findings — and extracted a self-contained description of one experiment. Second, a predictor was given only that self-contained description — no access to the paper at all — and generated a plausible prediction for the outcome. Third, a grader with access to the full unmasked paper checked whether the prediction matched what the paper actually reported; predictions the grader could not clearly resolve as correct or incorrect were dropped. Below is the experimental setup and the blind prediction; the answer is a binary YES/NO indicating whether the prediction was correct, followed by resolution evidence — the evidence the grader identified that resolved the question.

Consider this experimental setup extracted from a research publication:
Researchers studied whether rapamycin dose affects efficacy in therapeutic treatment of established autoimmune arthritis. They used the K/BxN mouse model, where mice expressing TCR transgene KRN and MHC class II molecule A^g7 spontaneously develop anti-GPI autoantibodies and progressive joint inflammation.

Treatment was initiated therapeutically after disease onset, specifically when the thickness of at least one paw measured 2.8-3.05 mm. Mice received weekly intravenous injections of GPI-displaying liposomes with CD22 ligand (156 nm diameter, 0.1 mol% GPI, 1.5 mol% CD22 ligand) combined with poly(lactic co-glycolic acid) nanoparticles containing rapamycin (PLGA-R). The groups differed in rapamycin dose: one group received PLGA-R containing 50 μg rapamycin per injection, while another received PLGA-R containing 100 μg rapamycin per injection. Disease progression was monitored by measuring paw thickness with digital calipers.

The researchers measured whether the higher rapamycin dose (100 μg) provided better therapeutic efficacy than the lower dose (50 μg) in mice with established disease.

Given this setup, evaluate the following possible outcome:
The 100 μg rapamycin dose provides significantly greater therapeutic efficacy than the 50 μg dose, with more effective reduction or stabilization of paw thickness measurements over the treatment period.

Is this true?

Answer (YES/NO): YES